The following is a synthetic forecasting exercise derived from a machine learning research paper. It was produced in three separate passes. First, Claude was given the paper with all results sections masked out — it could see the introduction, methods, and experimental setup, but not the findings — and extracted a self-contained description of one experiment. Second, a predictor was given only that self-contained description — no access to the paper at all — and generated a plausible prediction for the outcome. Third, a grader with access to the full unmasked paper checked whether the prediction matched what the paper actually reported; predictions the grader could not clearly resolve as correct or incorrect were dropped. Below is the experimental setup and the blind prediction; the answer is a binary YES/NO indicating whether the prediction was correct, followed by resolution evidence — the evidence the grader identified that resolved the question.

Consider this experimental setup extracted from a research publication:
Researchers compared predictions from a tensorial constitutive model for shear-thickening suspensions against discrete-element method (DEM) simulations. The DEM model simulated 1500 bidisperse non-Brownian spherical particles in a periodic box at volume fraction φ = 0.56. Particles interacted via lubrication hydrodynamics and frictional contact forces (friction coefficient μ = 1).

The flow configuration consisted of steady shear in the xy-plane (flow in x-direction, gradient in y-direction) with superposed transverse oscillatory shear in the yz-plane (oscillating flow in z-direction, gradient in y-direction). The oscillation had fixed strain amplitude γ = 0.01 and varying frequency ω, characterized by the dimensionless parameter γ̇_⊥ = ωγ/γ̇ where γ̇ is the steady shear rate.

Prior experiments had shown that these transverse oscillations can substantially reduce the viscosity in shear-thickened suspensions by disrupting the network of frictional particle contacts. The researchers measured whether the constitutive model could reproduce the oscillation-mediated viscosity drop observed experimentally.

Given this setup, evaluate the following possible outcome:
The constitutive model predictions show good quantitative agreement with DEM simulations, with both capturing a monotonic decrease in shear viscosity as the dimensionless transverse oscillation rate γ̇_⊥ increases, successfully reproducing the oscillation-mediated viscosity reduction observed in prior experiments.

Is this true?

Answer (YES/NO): NO